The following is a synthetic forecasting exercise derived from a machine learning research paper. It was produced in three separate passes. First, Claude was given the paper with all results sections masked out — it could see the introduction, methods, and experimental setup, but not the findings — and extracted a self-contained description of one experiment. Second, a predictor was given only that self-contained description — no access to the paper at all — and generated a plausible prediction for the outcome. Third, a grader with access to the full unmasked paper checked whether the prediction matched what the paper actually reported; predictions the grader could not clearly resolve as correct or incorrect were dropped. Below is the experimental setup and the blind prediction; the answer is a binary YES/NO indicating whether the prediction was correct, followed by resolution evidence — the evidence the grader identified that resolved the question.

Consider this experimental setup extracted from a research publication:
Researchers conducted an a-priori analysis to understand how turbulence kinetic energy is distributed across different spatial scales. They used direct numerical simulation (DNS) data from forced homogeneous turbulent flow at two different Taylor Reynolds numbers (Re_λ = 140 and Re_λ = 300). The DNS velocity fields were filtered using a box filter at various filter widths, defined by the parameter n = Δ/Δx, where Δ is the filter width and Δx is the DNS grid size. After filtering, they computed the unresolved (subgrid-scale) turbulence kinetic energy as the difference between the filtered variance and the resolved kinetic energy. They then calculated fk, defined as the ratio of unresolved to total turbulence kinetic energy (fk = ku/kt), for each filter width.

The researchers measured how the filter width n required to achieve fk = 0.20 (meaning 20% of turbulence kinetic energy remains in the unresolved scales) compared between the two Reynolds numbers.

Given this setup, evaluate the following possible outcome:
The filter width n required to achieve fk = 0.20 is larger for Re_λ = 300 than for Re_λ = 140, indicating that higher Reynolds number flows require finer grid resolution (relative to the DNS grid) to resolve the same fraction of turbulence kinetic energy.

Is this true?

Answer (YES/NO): NO